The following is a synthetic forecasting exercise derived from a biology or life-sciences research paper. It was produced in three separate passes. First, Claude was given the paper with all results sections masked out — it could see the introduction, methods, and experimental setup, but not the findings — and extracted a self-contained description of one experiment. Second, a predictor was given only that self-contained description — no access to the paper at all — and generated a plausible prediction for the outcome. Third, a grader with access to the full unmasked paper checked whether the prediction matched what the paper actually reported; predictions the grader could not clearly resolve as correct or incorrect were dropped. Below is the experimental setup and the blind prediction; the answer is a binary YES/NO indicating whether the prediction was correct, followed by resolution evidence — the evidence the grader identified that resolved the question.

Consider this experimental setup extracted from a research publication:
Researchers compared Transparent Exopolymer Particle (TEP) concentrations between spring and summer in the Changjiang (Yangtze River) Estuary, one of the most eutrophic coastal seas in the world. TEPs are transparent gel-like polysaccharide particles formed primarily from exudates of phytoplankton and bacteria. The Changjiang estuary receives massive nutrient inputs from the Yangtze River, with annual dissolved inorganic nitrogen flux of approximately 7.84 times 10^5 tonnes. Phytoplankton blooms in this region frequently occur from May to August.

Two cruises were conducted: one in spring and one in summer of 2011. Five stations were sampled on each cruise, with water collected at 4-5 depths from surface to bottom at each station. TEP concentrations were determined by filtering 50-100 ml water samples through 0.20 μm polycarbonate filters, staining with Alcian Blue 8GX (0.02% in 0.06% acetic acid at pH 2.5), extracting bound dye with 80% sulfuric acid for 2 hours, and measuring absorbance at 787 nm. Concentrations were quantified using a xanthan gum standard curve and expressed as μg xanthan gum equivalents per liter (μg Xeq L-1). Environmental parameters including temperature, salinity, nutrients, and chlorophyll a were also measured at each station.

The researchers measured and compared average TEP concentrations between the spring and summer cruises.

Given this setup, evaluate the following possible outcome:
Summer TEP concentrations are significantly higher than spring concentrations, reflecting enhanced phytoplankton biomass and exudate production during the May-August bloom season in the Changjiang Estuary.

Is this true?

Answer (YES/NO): YES